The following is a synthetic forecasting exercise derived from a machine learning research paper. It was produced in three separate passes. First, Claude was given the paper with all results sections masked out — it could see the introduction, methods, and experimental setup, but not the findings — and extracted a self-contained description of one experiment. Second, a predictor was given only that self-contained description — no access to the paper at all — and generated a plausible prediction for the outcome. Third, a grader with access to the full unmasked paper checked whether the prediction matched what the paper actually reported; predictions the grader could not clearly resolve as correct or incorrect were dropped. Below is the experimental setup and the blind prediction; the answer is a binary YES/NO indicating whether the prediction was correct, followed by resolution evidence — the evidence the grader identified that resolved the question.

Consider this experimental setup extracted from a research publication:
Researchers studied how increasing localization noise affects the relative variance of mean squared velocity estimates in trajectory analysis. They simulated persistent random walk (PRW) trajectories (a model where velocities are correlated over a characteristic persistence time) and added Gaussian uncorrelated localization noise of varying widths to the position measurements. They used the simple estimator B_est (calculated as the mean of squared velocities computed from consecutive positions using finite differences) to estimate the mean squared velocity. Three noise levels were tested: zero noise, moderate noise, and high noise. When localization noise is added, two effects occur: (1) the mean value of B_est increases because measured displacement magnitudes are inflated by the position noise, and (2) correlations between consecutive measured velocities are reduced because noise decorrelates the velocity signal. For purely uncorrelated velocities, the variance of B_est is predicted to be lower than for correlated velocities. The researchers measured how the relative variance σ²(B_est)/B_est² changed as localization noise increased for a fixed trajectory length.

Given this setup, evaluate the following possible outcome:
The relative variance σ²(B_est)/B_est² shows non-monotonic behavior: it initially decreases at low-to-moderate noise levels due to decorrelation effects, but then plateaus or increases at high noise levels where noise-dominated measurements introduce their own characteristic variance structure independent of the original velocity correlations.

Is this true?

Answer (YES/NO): NO